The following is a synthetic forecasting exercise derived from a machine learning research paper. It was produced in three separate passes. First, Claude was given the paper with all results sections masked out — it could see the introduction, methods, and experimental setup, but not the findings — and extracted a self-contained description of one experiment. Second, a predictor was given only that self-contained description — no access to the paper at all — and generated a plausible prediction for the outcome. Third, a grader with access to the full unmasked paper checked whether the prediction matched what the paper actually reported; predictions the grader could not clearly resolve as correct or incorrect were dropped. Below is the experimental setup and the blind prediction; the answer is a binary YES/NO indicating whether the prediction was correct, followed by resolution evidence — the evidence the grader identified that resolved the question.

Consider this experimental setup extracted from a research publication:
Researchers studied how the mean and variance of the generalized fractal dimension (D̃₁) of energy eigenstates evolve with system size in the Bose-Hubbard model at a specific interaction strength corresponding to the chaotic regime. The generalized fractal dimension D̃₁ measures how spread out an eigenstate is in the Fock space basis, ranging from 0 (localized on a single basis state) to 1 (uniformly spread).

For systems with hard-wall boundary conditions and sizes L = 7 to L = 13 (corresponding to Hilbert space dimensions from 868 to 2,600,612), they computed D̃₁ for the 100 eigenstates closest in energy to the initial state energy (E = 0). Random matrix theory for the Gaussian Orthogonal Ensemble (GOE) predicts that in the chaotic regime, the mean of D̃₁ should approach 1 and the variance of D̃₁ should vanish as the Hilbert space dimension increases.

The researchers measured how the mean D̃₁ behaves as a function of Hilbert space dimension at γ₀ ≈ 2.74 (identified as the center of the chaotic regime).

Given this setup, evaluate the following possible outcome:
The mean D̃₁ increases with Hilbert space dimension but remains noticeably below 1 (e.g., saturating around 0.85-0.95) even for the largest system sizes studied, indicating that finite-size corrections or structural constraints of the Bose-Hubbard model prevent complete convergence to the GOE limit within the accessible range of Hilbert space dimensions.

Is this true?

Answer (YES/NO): NO